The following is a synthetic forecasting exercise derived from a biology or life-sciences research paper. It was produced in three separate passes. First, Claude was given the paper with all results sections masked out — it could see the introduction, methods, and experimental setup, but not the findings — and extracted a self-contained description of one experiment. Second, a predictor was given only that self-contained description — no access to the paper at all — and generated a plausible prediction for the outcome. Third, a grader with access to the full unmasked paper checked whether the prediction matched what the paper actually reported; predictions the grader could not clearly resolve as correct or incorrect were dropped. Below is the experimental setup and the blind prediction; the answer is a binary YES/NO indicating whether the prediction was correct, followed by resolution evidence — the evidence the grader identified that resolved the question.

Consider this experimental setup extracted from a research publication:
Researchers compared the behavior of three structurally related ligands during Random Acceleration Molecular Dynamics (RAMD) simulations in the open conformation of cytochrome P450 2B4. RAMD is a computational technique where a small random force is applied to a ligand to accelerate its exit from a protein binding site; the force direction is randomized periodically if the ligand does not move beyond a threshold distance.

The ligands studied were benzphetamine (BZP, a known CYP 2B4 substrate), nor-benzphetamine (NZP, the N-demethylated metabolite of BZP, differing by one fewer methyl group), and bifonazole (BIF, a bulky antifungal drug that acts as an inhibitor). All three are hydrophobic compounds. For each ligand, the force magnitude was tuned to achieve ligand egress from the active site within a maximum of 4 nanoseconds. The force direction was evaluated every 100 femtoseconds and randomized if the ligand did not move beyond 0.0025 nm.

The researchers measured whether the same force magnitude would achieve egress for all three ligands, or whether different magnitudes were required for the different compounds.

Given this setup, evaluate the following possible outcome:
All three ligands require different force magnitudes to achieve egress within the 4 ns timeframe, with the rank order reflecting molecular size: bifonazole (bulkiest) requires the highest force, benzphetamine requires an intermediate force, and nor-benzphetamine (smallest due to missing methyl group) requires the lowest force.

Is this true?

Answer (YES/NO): NO